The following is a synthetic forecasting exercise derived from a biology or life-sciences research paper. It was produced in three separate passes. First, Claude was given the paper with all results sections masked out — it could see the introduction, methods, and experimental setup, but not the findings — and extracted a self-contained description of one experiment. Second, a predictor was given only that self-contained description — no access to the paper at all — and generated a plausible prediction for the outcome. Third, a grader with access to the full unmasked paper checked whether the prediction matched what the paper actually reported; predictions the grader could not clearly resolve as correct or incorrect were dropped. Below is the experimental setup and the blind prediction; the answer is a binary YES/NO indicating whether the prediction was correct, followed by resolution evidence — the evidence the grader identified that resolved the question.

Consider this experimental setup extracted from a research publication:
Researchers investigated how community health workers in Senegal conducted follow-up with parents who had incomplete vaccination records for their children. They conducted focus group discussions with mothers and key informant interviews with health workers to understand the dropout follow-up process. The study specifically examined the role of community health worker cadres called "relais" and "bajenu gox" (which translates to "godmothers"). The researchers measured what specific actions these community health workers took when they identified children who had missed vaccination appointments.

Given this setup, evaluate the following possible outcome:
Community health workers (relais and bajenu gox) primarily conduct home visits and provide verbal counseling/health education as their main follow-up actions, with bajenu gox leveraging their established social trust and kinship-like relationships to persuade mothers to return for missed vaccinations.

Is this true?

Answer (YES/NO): NO